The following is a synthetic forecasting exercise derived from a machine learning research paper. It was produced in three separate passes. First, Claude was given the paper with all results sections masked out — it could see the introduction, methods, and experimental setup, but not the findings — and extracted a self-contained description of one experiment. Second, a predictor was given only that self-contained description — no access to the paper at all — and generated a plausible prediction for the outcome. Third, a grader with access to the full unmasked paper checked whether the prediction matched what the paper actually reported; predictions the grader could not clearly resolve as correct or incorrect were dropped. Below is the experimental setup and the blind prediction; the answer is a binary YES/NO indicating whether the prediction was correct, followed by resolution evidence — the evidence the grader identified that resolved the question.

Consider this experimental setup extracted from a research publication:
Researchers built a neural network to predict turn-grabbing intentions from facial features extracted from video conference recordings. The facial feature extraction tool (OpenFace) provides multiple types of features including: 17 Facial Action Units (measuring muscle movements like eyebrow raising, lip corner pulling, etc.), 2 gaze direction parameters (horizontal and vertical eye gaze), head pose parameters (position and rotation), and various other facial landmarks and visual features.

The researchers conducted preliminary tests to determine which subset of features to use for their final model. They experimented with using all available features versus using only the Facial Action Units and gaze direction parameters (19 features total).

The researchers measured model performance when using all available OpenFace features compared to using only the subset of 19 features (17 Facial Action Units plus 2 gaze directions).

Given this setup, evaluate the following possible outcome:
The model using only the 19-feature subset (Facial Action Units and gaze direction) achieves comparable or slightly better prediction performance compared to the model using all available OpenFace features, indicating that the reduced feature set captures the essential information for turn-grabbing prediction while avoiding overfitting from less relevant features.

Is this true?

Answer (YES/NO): YES